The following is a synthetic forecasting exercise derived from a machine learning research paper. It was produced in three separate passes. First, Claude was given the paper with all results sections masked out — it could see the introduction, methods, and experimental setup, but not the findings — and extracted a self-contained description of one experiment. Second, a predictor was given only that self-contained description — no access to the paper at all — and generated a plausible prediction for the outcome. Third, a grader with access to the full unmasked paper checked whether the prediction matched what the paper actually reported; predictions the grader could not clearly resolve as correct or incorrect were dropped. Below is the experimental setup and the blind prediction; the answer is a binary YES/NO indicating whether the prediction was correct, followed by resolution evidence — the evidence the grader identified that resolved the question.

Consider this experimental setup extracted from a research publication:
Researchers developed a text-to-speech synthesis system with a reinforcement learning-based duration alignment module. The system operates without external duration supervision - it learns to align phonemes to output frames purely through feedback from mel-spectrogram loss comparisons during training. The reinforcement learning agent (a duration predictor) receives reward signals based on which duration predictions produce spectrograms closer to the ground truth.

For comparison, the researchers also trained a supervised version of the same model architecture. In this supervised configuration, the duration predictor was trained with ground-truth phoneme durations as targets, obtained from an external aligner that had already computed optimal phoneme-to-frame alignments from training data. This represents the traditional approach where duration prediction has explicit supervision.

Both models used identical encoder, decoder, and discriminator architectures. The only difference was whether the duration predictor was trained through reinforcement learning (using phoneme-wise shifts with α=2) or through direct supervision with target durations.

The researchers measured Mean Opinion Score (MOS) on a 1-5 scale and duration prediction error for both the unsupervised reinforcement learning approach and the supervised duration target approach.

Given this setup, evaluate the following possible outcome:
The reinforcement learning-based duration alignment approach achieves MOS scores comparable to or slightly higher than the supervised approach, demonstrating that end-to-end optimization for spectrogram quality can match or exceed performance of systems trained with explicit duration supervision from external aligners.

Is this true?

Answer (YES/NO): NO